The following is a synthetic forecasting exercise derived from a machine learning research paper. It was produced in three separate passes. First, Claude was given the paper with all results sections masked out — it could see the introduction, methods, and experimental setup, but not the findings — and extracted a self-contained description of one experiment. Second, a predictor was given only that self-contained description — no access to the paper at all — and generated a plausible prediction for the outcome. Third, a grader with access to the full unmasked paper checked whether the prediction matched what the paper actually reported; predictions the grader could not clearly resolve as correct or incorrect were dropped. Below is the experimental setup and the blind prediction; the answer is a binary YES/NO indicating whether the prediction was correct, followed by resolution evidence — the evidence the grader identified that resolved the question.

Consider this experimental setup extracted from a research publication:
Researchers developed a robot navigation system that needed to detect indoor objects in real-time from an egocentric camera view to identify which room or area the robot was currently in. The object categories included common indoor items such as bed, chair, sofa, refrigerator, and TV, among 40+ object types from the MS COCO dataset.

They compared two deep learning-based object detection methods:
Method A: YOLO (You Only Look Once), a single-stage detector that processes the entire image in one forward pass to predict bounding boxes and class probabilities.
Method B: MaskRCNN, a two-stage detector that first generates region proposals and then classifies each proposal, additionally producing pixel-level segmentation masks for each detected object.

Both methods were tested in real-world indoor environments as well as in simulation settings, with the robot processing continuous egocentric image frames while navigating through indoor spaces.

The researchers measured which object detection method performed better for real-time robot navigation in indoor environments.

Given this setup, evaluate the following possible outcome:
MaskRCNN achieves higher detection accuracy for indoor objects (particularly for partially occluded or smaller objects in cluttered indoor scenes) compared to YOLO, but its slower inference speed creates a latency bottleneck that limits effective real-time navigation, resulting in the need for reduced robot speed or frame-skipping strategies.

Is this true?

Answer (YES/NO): NO